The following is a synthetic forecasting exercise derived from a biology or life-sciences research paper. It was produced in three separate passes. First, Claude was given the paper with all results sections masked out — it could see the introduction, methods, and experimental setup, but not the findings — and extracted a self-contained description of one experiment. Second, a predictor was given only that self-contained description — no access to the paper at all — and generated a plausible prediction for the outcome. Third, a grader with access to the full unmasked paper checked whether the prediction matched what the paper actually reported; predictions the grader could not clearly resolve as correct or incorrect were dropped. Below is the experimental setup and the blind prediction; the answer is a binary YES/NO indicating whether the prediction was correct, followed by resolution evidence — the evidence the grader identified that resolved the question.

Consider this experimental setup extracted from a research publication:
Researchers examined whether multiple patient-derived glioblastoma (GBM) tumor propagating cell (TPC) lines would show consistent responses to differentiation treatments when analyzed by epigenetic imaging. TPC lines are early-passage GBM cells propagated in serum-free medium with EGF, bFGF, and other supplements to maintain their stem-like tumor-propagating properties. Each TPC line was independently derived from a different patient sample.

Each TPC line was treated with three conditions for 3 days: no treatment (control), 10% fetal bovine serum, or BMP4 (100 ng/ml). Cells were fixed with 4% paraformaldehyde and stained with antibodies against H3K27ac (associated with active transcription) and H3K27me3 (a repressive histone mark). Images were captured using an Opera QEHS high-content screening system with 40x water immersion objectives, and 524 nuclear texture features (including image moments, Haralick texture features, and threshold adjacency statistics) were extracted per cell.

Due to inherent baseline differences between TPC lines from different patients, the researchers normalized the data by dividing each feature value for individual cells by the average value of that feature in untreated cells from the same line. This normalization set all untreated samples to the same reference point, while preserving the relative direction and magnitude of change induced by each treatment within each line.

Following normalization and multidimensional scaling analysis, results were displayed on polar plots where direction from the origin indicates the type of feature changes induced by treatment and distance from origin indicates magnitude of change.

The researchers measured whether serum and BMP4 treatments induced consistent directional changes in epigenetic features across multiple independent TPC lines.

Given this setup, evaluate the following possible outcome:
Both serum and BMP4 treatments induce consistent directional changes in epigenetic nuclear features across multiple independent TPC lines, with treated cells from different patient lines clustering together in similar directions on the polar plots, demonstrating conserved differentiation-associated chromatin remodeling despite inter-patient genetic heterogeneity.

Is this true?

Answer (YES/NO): YES